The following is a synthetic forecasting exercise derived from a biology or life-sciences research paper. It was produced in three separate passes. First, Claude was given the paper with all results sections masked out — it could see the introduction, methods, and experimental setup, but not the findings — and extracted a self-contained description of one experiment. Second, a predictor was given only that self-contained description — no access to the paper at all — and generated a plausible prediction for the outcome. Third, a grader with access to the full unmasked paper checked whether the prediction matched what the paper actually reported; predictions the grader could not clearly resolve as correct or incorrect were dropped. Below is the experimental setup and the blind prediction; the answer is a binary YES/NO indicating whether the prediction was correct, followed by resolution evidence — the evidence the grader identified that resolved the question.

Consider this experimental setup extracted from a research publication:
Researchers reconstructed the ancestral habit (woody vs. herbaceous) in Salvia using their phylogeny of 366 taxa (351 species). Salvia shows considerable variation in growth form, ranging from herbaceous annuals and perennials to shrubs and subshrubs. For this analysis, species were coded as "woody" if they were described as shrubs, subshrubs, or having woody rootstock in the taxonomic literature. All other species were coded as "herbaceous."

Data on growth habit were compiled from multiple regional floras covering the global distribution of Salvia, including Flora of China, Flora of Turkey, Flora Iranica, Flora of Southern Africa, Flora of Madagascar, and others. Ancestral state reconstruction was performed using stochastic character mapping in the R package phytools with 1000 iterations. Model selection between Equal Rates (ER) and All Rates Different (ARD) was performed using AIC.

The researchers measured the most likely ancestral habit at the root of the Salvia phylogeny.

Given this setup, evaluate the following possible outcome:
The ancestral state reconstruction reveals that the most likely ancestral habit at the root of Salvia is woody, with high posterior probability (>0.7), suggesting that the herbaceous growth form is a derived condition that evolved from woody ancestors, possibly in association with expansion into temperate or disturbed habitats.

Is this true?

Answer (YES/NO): NO